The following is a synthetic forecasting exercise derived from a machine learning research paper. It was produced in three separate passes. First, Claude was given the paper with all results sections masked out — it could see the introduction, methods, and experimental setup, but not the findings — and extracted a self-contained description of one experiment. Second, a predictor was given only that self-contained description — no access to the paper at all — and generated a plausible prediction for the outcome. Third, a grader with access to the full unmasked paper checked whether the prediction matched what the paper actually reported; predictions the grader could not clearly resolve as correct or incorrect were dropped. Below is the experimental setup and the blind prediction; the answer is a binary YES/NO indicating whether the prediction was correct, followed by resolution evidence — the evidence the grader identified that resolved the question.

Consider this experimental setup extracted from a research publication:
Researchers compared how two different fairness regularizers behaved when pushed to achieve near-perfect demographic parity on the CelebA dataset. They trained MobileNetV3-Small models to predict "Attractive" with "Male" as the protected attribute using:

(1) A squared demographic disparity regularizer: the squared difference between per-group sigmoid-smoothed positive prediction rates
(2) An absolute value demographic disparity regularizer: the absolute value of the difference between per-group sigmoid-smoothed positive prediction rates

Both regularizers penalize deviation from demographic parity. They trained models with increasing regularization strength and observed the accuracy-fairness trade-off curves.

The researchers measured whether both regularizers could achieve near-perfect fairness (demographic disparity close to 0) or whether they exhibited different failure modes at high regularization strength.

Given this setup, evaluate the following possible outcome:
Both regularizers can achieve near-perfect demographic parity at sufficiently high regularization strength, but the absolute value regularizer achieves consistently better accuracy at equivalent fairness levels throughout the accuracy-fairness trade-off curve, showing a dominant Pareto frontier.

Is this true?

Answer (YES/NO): NO